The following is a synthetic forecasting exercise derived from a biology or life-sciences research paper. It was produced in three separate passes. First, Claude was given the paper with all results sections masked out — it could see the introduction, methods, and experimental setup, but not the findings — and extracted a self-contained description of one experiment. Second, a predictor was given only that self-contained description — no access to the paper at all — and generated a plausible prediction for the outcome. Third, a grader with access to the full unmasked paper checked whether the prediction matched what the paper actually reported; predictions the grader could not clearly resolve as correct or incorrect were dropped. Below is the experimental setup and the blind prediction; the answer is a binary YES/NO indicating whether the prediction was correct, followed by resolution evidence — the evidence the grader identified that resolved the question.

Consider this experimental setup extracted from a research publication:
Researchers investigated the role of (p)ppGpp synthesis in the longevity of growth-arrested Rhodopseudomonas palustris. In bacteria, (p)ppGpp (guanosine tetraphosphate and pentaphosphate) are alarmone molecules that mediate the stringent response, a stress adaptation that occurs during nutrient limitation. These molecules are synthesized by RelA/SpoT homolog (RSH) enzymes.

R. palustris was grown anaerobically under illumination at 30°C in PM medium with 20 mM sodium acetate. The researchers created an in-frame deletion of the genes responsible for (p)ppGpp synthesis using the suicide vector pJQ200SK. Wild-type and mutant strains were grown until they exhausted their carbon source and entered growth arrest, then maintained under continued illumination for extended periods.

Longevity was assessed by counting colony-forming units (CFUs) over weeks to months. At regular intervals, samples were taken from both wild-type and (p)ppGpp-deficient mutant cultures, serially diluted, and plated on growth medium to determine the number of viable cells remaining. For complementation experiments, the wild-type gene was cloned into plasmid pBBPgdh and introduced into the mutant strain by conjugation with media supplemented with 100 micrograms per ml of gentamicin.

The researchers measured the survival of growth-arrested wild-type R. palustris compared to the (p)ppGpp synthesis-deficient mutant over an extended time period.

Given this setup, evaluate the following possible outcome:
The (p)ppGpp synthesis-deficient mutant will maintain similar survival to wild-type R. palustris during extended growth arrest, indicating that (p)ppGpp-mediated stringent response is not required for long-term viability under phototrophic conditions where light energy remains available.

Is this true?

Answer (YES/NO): NO